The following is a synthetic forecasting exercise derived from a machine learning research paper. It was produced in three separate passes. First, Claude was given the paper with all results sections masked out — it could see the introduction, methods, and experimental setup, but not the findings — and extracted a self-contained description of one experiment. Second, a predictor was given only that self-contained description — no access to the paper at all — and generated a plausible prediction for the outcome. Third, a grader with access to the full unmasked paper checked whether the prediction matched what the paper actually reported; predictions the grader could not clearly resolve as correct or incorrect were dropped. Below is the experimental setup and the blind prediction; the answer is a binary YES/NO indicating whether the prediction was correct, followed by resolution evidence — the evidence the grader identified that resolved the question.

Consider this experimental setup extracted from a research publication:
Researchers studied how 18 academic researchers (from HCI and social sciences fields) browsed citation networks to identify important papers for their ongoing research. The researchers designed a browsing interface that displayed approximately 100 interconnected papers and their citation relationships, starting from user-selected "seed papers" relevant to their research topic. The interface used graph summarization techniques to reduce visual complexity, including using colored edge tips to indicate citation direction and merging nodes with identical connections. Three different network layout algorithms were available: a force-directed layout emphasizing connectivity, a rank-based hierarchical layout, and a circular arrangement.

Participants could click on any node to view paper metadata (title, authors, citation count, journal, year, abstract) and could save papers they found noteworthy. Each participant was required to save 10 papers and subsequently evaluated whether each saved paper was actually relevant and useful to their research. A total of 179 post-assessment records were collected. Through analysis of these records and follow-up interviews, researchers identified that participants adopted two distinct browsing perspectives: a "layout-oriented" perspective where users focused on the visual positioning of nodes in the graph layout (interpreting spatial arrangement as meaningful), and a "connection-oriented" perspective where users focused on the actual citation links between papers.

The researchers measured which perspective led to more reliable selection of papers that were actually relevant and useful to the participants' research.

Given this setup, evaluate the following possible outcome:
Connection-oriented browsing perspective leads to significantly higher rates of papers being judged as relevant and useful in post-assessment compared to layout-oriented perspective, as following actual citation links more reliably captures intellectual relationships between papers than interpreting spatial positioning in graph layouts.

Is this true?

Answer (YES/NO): YES